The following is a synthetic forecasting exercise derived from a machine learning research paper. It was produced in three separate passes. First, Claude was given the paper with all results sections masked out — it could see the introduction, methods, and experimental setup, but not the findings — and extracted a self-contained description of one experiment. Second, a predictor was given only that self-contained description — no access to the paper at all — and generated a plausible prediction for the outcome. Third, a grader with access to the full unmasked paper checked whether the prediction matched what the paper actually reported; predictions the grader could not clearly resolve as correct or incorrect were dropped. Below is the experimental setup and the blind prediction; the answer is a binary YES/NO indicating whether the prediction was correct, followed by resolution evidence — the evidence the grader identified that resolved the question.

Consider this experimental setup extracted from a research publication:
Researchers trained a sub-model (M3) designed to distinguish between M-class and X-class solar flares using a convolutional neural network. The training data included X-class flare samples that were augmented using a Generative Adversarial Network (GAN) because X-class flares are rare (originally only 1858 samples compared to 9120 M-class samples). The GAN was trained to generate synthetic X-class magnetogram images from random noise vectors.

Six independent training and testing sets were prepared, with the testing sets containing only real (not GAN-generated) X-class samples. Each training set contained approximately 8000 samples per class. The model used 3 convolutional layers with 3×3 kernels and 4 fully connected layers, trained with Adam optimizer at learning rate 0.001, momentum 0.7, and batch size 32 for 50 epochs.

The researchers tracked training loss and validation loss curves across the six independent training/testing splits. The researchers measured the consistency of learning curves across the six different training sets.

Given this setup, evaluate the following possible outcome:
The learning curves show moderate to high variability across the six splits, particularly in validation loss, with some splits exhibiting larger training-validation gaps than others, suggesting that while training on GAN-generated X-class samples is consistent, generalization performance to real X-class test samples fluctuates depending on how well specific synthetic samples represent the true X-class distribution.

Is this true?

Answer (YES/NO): NO